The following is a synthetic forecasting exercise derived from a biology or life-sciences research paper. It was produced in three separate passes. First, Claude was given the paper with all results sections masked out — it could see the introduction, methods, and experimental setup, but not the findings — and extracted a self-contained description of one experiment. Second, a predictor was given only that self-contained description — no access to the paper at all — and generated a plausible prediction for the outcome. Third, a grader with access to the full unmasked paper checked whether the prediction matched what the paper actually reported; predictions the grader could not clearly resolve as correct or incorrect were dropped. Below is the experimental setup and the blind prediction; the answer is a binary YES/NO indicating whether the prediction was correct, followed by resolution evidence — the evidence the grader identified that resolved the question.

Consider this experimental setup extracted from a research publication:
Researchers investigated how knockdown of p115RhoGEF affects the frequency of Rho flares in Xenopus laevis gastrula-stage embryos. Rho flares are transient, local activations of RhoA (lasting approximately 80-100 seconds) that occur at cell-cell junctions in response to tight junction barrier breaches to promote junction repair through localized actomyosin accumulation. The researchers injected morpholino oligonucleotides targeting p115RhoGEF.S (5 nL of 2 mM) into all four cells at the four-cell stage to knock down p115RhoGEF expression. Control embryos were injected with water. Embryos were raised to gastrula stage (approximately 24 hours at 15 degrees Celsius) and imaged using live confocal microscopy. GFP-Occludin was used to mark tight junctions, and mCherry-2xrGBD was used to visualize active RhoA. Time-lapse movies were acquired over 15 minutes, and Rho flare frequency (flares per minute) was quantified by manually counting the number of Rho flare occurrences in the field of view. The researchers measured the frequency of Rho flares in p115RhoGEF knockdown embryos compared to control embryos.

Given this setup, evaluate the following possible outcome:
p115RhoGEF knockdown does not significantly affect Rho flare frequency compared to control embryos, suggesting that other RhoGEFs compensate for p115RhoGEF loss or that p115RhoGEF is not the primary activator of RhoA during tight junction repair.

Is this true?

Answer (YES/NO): NO